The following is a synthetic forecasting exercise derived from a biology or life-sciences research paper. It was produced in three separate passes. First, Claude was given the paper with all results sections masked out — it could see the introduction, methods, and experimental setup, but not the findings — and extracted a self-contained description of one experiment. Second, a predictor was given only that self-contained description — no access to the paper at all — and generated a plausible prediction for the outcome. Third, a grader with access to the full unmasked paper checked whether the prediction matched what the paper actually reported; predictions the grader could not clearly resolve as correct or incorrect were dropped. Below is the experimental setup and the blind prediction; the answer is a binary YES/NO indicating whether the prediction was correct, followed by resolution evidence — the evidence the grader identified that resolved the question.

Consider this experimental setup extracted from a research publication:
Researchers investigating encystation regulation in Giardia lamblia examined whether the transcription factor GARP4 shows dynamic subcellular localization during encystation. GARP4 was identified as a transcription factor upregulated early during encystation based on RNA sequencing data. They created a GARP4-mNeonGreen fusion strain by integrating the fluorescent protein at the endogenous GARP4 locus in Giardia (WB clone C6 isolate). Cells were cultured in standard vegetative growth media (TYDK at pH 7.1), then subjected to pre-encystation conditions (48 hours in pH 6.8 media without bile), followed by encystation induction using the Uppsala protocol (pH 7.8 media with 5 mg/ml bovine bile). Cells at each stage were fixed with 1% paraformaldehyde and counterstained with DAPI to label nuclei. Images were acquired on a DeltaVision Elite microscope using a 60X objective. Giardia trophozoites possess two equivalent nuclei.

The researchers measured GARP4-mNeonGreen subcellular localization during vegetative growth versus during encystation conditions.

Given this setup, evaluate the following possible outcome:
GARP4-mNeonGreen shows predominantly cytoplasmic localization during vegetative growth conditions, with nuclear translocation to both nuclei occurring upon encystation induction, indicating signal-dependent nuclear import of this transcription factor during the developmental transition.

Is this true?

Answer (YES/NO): NO